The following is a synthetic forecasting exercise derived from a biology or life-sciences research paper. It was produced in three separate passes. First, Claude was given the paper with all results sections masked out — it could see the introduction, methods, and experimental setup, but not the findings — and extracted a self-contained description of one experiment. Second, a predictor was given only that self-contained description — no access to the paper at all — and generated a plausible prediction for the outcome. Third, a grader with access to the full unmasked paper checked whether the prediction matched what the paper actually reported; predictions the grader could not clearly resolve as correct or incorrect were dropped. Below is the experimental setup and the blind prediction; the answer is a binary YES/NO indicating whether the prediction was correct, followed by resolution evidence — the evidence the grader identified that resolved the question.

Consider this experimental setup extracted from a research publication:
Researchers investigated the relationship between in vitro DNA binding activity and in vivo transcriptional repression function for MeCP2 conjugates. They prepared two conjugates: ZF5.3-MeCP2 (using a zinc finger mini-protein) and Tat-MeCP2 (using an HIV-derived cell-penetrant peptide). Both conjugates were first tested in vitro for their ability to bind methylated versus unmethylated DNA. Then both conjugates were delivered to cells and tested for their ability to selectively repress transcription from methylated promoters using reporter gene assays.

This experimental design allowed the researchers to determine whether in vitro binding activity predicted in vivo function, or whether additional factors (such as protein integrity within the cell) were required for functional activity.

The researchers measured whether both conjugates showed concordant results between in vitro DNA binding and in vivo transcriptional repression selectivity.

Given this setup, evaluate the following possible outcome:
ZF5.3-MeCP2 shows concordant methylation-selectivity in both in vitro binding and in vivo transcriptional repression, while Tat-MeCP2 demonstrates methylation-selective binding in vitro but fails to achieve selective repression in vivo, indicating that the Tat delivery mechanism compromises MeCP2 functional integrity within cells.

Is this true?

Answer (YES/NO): YES